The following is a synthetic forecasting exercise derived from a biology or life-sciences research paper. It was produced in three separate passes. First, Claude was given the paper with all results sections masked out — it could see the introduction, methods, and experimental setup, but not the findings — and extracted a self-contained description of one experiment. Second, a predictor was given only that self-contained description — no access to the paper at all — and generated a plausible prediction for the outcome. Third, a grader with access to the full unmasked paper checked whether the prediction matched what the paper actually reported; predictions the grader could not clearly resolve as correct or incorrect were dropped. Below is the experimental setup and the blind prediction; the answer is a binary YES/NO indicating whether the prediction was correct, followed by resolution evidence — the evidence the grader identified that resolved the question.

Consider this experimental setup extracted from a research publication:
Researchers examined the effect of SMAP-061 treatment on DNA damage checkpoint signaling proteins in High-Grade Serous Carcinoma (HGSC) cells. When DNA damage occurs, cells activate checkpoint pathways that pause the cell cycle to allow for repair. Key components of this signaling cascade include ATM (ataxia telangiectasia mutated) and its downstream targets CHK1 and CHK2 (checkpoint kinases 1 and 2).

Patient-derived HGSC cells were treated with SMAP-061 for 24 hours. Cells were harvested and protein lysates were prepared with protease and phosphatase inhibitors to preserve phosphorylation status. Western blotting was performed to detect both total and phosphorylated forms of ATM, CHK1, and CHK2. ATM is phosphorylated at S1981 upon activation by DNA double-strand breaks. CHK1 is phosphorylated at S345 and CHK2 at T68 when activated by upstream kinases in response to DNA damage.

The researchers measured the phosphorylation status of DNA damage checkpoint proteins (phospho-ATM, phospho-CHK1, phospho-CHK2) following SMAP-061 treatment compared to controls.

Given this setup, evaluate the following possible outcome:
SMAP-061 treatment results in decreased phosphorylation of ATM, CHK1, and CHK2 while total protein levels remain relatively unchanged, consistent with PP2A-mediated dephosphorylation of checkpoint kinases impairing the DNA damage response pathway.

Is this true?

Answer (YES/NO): NO